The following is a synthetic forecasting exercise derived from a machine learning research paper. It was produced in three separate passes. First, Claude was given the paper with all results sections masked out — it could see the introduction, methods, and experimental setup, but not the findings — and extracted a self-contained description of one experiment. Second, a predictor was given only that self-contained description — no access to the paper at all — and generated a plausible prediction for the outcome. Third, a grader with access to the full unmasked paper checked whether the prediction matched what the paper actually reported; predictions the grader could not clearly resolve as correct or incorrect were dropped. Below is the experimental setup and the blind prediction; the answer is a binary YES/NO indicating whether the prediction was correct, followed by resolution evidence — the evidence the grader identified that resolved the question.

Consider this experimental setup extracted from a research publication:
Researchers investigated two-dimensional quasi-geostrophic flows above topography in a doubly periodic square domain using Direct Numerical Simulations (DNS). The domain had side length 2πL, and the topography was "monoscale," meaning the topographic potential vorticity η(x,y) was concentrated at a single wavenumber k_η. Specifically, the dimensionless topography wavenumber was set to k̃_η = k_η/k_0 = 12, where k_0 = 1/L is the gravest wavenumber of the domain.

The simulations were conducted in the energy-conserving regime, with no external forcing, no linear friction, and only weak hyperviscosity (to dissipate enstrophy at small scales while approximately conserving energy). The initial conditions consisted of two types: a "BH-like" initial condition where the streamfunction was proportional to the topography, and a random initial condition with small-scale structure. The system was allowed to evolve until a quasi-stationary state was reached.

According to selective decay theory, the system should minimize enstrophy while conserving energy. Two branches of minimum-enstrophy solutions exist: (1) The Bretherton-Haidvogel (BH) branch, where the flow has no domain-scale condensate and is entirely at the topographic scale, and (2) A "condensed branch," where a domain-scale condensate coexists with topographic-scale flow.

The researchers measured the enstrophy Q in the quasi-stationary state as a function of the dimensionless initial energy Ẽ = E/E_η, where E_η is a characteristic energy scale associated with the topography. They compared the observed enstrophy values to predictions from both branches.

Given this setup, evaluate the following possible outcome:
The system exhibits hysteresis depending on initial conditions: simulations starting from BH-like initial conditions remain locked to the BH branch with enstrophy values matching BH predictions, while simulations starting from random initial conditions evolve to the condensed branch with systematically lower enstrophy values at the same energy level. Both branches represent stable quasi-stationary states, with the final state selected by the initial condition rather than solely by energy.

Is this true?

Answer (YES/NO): NO